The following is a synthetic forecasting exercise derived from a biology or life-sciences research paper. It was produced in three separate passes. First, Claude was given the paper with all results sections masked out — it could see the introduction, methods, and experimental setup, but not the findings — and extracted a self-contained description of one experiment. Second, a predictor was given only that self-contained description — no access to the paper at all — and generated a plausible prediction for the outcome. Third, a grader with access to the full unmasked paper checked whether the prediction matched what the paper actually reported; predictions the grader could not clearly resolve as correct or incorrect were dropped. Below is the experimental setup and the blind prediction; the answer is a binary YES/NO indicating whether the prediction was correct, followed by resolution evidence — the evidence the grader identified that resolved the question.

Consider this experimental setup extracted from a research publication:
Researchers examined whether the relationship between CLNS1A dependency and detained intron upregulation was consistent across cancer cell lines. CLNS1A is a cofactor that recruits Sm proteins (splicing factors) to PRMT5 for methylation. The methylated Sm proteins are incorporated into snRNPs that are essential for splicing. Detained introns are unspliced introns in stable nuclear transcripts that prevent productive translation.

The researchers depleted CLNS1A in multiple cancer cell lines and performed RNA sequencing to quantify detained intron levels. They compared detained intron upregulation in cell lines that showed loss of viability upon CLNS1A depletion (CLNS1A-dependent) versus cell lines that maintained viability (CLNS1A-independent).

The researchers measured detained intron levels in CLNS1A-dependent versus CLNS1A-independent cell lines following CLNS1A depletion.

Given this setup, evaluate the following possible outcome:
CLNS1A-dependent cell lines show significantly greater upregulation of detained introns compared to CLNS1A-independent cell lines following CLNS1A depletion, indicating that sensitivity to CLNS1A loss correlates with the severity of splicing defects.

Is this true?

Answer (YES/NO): YES